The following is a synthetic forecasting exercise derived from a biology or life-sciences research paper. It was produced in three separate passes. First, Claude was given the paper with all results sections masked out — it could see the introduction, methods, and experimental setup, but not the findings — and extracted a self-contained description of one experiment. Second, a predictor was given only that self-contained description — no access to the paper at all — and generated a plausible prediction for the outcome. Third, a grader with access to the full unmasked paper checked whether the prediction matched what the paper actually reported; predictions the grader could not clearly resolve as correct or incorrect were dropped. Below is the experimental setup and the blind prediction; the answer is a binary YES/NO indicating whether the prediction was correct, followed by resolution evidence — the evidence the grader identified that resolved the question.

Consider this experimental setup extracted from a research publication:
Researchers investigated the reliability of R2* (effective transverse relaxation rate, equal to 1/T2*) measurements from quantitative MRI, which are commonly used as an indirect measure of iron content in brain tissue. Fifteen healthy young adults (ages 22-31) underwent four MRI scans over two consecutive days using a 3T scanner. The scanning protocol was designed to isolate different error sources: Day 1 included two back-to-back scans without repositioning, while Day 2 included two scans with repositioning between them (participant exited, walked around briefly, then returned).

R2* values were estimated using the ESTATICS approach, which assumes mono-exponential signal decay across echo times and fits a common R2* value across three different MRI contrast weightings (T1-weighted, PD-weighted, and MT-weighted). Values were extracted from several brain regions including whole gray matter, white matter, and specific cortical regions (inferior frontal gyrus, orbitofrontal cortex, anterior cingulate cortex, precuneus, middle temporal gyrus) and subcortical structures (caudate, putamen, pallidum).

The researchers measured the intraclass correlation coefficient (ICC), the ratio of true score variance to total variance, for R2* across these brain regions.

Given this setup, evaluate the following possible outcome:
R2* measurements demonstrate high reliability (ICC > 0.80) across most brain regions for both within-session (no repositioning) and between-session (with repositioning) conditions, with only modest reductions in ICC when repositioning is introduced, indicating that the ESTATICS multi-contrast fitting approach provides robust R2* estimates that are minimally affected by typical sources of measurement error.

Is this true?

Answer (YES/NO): NO